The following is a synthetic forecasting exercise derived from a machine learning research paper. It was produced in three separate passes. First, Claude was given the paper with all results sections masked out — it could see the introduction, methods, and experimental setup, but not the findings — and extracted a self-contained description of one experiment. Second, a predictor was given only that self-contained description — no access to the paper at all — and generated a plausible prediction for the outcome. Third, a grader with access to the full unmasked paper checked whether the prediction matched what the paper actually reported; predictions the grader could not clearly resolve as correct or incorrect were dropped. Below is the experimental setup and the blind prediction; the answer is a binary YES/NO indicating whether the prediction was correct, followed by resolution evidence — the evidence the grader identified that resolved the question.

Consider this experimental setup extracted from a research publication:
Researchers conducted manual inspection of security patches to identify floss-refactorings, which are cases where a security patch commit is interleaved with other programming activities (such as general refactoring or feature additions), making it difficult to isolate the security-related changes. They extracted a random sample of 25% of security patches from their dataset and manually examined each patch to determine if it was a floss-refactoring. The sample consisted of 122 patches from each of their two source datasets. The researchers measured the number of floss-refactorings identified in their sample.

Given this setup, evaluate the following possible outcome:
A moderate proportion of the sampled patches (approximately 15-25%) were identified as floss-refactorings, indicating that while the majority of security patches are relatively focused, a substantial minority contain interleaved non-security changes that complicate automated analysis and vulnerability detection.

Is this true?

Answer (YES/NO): NO